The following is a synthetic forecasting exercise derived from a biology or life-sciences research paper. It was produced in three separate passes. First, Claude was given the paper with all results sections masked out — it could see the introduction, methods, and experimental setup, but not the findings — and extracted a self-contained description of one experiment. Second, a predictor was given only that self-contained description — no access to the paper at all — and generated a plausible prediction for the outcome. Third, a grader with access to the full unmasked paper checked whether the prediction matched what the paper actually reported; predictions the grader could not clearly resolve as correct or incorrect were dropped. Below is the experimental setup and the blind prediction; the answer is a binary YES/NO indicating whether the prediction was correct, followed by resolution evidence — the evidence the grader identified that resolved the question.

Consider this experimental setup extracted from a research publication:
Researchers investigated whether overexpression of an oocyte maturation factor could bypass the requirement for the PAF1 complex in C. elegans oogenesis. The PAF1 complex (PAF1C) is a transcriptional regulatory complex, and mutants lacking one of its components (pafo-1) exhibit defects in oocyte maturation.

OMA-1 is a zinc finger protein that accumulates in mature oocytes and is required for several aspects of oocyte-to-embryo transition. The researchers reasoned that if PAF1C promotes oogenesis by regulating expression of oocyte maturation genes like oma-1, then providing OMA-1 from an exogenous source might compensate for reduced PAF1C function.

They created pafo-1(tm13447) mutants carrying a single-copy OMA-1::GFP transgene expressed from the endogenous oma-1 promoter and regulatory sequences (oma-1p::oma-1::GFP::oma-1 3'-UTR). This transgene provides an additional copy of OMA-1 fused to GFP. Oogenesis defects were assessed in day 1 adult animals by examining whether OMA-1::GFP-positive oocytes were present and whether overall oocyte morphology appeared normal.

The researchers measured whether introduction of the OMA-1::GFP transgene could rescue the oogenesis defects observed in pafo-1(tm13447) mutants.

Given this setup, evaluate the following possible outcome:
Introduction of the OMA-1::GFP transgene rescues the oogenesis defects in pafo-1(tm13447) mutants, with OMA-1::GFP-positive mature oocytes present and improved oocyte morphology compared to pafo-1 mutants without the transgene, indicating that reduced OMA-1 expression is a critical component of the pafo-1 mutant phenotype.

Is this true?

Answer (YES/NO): NO